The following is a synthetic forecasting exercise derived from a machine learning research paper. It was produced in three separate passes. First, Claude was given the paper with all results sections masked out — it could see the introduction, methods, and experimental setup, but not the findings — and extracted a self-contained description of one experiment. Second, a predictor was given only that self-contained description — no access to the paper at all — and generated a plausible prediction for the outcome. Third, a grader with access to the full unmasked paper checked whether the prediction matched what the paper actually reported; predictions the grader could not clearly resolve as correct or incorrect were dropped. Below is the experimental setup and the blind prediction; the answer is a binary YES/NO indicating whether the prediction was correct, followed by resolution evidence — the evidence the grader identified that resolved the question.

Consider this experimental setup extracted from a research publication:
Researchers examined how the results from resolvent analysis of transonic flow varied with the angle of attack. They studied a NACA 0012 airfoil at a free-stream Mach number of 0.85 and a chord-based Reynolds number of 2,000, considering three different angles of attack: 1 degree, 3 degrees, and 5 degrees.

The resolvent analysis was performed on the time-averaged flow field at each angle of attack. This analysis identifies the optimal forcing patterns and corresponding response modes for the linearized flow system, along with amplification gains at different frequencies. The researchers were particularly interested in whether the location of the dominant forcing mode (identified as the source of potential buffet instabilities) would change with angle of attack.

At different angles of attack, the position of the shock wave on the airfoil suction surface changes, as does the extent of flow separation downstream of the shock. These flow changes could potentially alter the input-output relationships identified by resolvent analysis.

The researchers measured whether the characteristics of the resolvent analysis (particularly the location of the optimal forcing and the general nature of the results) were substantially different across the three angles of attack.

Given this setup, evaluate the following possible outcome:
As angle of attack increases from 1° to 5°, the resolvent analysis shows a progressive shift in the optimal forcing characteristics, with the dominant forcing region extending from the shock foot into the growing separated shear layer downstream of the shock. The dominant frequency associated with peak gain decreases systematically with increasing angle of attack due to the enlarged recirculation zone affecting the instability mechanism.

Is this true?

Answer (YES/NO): NO